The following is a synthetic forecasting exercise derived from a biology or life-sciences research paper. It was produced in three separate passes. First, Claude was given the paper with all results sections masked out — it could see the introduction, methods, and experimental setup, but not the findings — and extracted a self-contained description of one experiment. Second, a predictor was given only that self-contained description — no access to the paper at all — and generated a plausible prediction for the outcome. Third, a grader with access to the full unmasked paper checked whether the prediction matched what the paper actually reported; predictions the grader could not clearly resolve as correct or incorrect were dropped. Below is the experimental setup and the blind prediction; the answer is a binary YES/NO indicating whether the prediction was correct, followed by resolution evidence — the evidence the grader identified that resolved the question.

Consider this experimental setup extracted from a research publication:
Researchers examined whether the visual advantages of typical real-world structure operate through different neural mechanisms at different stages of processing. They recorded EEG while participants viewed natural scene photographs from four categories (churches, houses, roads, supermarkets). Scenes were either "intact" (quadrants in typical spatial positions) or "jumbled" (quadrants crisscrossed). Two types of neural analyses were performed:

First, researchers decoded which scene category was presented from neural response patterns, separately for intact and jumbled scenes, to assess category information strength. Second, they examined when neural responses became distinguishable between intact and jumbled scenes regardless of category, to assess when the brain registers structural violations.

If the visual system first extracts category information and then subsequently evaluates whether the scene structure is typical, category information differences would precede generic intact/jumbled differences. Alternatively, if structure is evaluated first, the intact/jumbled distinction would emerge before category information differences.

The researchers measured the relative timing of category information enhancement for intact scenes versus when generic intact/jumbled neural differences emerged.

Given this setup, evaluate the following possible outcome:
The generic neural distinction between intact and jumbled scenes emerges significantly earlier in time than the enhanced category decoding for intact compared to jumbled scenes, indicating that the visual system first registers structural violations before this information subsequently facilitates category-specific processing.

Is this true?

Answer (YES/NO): NO